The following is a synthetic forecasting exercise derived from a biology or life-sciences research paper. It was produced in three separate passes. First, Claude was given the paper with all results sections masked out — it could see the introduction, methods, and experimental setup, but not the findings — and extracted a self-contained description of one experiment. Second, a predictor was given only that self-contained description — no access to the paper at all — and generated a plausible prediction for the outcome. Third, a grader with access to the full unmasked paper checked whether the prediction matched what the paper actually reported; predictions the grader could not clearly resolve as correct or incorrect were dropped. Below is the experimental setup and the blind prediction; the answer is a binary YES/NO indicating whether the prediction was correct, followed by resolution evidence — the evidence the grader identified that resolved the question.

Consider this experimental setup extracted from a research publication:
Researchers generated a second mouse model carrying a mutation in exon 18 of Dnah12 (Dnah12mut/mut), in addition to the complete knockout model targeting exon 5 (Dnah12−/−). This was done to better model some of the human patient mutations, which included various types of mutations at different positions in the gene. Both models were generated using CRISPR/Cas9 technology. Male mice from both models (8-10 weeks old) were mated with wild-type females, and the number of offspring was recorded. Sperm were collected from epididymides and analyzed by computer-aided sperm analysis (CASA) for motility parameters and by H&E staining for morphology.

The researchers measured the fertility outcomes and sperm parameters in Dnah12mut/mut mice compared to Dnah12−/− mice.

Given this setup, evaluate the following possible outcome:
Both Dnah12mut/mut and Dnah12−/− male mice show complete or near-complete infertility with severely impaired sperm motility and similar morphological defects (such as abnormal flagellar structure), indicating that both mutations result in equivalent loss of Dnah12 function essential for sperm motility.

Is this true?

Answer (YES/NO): YES